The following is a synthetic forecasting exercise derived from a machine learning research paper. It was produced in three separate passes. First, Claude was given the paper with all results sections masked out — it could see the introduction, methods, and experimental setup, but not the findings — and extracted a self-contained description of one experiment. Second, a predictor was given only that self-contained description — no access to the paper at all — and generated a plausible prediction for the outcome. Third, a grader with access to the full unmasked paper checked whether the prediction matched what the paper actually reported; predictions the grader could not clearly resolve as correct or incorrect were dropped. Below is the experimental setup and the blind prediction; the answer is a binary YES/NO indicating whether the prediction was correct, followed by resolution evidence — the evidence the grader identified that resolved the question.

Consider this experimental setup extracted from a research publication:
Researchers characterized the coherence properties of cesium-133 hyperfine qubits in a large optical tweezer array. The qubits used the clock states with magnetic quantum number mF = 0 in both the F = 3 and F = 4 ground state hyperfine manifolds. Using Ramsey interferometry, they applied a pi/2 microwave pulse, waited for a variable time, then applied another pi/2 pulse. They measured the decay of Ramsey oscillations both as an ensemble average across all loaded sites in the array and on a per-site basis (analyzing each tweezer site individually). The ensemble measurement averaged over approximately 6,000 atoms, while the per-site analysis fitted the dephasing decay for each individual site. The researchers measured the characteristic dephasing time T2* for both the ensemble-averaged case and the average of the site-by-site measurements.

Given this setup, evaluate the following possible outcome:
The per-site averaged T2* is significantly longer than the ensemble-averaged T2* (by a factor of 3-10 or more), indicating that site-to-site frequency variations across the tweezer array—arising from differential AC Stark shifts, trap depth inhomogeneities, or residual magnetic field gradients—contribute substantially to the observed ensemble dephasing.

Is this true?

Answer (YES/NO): NO